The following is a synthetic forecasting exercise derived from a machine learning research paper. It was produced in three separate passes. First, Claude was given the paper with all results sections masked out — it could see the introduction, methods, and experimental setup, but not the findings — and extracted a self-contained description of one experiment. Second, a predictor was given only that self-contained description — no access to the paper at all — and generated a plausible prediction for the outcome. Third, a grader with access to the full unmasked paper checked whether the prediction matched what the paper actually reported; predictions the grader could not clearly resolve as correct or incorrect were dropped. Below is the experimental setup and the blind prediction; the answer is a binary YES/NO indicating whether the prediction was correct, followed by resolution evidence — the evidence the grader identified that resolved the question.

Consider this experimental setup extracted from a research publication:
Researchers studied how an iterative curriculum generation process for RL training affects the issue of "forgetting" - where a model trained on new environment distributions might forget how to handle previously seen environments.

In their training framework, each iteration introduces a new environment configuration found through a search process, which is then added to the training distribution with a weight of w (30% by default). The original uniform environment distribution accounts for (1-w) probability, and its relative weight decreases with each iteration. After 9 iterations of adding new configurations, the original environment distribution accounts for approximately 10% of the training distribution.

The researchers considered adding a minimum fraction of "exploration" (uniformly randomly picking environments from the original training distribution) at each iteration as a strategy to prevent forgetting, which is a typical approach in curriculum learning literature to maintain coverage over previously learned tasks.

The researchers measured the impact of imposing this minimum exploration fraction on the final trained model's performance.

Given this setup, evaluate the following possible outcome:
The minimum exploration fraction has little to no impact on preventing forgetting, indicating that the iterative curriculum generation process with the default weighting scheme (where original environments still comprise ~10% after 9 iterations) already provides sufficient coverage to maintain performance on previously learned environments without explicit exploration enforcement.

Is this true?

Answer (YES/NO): NO